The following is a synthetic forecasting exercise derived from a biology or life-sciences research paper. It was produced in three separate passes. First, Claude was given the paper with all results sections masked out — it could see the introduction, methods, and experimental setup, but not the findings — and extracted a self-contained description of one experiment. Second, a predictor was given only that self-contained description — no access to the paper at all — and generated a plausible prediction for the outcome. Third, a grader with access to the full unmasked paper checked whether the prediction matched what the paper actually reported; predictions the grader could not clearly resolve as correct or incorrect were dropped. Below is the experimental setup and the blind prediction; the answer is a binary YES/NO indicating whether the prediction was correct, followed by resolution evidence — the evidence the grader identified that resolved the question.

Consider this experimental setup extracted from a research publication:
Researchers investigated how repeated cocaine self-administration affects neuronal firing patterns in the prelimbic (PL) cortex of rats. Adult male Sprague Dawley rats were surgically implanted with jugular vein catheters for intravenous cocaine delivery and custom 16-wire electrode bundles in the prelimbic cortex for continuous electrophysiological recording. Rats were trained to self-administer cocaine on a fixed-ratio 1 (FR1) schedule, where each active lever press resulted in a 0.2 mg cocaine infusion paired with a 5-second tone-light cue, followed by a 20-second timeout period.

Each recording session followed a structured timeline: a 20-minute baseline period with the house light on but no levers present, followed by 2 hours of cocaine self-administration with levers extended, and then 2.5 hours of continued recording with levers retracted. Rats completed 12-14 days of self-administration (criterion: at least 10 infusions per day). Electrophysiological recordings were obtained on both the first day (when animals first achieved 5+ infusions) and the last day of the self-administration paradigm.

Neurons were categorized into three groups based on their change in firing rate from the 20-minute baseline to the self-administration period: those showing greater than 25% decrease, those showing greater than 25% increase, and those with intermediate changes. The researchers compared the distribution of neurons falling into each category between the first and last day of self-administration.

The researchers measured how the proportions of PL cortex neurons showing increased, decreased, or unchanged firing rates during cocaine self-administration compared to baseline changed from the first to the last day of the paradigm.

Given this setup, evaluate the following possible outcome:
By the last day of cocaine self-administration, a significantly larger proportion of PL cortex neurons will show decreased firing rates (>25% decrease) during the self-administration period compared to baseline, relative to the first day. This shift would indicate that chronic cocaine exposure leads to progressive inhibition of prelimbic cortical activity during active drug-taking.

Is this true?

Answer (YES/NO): YES